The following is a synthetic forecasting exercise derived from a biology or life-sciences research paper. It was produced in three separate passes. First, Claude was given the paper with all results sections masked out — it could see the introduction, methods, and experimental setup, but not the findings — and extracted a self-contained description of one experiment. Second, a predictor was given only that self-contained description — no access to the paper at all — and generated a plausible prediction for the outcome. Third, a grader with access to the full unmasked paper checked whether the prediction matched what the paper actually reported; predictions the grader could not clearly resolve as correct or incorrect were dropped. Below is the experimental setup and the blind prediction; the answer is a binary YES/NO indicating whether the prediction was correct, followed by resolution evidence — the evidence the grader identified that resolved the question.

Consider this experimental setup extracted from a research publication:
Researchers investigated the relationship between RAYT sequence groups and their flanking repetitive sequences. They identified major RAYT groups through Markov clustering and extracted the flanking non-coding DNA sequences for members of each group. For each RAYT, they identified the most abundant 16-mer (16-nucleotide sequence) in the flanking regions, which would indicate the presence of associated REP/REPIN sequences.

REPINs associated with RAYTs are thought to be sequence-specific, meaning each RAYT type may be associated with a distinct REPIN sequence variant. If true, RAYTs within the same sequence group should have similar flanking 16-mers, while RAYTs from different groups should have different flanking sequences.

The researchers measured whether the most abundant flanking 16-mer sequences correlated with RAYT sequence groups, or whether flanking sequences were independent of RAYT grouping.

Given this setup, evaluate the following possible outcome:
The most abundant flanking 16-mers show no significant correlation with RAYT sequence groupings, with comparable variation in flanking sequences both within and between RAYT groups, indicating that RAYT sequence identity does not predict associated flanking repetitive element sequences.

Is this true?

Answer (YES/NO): NO